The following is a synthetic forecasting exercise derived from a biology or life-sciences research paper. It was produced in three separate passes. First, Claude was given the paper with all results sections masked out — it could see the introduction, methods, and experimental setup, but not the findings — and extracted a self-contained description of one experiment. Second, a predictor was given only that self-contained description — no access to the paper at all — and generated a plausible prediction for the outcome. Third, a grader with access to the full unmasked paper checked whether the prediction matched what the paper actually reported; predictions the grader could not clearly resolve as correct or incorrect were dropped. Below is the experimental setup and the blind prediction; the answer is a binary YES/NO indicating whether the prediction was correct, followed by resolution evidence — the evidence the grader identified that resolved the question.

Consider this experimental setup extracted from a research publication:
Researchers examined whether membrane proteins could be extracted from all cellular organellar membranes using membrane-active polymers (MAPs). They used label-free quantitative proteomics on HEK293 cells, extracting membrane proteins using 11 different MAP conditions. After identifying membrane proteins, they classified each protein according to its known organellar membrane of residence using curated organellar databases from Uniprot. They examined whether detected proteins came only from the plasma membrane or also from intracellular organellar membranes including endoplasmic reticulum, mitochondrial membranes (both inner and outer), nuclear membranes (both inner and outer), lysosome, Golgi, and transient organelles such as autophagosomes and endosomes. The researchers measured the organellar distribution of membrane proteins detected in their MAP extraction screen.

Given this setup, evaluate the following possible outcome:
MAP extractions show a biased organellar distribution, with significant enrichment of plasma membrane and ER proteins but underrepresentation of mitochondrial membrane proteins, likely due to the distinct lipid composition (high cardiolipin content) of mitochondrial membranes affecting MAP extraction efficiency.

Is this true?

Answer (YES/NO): NO